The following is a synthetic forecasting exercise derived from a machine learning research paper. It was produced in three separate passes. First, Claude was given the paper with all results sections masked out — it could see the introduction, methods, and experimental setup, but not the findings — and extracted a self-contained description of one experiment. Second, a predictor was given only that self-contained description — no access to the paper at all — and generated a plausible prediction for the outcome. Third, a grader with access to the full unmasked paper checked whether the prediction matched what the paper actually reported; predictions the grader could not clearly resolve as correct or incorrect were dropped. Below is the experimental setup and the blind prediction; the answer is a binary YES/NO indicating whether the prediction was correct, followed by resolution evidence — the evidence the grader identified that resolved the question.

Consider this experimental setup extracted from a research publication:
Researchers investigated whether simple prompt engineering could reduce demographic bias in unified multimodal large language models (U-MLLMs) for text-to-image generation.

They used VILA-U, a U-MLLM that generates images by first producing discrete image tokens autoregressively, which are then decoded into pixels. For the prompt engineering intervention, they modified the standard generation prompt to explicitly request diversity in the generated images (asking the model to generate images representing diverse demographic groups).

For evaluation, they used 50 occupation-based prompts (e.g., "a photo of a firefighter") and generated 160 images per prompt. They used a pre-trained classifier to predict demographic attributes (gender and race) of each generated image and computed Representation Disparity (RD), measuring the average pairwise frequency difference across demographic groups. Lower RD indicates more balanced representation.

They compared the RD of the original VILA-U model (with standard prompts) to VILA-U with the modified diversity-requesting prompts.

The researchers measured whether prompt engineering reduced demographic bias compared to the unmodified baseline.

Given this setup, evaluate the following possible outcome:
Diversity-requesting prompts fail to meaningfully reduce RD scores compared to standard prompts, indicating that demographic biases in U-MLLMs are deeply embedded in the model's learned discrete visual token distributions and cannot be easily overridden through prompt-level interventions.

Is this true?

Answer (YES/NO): NO